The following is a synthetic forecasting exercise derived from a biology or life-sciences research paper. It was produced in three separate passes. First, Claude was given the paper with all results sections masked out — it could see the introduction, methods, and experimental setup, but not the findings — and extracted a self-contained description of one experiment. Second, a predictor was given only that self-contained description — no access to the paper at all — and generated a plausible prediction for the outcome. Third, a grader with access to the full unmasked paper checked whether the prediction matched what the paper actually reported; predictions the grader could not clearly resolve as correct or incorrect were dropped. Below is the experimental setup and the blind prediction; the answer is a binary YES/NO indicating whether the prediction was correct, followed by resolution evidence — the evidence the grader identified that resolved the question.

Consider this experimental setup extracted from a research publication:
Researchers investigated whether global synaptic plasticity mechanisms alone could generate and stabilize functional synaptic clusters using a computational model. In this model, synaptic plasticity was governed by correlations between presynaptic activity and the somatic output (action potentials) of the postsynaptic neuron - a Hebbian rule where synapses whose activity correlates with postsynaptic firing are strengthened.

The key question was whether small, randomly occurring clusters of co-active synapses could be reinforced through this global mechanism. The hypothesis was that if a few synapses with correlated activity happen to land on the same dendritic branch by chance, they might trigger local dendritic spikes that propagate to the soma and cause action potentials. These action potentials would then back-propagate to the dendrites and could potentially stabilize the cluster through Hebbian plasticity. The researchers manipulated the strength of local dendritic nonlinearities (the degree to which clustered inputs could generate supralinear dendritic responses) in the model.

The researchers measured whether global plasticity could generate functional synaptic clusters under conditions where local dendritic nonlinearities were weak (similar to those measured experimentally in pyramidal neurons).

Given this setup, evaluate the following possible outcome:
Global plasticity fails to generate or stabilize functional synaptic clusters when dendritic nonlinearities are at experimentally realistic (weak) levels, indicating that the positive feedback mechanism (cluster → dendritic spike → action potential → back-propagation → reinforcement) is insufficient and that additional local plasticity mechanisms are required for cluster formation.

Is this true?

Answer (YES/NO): YES